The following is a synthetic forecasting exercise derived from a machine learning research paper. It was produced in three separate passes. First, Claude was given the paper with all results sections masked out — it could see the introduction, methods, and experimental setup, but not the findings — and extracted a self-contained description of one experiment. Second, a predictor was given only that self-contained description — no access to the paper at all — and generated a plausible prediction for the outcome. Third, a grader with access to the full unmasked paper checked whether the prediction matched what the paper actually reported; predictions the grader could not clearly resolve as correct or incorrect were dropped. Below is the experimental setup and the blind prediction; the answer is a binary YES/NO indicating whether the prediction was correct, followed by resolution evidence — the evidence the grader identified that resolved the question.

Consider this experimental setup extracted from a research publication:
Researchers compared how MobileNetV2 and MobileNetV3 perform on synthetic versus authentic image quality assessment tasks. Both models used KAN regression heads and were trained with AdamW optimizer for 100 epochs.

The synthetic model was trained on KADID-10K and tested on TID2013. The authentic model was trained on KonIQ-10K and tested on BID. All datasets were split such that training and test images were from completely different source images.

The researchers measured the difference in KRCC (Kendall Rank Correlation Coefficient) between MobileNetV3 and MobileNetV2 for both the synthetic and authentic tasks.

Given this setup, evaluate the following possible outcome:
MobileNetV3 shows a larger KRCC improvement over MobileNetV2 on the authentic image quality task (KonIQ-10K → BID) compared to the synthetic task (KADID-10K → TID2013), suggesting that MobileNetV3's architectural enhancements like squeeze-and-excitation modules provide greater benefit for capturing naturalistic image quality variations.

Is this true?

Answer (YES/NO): YES